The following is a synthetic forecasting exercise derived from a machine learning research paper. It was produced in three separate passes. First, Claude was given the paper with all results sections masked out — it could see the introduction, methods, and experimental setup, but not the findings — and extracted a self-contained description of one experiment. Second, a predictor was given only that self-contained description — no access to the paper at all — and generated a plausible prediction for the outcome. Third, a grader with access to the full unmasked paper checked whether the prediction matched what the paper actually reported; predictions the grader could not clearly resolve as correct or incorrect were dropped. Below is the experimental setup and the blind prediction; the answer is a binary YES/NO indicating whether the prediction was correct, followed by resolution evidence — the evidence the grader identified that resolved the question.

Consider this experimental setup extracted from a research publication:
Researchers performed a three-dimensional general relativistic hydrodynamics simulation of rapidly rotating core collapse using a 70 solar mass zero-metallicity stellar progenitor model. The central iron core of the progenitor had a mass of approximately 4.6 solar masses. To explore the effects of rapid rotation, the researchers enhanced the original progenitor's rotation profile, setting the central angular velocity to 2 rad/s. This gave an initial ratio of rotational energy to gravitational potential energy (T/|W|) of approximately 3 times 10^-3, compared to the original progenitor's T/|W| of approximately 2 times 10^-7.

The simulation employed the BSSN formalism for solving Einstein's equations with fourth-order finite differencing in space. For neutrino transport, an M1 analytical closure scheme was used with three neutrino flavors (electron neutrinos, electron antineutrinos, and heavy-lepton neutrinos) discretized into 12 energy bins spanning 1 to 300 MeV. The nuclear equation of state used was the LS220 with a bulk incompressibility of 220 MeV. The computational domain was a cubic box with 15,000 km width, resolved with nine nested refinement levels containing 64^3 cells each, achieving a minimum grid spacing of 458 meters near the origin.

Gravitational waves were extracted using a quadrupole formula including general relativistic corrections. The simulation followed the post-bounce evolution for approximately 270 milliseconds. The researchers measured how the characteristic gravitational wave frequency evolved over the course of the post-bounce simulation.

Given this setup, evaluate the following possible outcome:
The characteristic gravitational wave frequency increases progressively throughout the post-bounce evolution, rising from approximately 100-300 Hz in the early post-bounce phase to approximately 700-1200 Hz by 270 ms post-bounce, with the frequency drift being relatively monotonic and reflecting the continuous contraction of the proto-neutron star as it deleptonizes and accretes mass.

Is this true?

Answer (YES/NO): NO